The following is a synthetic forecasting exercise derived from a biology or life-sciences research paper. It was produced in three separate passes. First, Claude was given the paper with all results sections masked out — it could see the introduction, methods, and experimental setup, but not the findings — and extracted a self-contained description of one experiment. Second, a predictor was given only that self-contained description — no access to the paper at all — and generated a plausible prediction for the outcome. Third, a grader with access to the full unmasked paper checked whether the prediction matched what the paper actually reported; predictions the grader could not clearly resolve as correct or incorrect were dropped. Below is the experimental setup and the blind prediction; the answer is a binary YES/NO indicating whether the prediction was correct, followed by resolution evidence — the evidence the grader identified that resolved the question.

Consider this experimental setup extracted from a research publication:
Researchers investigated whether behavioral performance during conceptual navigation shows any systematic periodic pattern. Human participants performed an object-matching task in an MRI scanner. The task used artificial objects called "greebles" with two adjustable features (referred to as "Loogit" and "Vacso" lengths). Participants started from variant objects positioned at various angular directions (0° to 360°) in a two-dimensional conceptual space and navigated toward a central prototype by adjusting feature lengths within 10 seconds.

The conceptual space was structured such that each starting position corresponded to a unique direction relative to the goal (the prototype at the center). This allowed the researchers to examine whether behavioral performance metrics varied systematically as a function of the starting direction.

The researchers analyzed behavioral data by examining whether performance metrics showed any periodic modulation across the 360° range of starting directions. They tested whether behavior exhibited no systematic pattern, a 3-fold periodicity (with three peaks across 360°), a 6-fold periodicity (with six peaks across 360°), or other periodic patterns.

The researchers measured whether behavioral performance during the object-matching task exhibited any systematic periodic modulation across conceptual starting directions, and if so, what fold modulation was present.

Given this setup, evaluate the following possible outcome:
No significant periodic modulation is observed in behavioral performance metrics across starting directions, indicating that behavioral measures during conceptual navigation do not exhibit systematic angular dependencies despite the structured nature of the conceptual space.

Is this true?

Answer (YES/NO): NO